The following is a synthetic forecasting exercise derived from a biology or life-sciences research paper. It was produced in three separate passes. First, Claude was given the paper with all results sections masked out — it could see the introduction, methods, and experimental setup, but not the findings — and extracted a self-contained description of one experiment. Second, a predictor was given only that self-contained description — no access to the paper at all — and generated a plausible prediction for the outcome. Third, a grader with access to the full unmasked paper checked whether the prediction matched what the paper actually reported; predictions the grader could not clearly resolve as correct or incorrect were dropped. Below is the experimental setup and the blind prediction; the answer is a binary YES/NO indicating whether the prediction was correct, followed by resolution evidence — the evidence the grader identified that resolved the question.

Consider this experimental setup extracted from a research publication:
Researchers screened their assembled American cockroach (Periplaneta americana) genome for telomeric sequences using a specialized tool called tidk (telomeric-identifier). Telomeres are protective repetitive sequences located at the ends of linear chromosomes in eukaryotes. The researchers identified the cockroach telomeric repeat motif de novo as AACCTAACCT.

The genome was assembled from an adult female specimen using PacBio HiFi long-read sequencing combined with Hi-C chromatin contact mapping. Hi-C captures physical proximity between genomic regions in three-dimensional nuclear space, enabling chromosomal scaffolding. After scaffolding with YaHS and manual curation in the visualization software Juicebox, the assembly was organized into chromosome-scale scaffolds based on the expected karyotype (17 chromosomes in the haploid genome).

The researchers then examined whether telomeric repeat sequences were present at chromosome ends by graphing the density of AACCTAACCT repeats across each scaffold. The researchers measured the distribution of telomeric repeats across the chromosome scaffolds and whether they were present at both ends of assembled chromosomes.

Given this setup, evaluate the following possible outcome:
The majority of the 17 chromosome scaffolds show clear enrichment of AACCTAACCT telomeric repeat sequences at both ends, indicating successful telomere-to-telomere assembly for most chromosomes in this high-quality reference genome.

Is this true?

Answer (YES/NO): YES